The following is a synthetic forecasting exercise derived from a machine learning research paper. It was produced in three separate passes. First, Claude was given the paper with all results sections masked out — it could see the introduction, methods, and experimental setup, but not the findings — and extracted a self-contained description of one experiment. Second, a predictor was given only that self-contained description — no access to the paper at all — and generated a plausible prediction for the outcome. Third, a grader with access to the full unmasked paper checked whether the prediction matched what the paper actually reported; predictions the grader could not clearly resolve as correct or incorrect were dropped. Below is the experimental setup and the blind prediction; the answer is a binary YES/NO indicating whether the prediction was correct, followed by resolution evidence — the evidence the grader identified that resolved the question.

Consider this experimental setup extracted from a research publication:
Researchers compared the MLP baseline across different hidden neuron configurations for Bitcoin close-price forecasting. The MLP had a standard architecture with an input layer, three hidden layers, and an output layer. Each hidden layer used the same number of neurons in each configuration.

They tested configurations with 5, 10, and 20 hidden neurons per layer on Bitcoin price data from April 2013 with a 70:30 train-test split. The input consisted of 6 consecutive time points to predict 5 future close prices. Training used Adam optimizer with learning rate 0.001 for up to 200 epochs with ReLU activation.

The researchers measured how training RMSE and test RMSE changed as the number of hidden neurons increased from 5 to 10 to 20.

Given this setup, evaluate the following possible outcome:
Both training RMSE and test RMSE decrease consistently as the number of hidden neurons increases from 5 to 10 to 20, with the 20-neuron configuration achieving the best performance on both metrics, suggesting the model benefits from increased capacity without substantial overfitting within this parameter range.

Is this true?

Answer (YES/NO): YES